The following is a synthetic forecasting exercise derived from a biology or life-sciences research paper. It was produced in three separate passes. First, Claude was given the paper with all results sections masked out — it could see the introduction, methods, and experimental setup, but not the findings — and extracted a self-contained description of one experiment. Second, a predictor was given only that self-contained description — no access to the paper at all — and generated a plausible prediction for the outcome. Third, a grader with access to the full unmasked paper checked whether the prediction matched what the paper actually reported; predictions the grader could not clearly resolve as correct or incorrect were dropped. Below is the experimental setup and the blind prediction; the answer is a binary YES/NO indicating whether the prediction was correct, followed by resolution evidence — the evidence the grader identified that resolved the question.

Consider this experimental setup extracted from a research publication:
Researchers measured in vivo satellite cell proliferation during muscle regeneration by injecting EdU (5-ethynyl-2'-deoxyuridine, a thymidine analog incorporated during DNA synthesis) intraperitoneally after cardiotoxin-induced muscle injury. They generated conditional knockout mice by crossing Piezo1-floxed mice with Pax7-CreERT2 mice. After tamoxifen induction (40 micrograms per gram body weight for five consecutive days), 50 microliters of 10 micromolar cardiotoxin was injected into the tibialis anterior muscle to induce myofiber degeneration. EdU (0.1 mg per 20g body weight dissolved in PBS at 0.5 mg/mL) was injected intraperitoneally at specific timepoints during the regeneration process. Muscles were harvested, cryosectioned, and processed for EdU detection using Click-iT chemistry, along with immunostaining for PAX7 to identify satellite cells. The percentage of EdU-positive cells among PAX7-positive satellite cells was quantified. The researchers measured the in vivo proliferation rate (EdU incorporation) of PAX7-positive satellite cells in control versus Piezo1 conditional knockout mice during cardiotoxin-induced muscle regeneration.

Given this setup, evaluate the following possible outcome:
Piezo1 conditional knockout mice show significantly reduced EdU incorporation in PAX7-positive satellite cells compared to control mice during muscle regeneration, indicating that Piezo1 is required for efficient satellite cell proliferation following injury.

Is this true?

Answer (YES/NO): YES